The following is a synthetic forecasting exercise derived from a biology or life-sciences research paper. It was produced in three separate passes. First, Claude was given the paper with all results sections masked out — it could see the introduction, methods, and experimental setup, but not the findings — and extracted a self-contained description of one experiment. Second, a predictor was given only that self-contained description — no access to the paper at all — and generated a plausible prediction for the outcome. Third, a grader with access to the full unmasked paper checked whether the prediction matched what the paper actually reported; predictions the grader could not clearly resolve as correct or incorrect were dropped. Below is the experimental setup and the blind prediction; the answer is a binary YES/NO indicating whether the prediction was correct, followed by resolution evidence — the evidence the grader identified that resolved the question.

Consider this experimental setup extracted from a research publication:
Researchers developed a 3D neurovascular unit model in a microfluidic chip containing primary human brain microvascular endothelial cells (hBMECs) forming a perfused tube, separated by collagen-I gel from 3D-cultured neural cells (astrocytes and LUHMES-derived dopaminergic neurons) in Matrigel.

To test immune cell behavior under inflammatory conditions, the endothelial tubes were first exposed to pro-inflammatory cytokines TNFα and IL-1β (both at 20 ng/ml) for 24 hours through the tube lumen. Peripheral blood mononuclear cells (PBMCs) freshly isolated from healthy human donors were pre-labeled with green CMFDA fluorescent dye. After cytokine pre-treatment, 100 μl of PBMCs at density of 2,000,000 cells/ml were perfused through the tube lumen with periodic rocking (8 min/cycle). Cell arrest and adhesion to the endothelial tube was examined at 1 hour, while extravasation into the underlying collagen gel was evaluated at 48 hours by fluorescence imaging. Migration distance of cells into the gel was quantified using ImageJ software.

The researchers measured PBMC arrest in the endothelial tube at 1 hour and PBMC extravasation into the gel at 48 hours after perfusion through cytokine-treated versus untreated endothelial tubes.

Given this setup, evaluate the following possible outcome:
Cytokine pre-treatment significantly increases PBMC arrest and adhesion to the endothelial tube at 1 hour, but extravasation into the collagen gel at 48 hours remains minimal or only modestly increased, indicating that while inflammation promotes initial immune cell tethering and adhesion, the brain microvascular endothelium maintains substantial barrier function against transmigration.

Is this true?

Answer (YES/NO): NO